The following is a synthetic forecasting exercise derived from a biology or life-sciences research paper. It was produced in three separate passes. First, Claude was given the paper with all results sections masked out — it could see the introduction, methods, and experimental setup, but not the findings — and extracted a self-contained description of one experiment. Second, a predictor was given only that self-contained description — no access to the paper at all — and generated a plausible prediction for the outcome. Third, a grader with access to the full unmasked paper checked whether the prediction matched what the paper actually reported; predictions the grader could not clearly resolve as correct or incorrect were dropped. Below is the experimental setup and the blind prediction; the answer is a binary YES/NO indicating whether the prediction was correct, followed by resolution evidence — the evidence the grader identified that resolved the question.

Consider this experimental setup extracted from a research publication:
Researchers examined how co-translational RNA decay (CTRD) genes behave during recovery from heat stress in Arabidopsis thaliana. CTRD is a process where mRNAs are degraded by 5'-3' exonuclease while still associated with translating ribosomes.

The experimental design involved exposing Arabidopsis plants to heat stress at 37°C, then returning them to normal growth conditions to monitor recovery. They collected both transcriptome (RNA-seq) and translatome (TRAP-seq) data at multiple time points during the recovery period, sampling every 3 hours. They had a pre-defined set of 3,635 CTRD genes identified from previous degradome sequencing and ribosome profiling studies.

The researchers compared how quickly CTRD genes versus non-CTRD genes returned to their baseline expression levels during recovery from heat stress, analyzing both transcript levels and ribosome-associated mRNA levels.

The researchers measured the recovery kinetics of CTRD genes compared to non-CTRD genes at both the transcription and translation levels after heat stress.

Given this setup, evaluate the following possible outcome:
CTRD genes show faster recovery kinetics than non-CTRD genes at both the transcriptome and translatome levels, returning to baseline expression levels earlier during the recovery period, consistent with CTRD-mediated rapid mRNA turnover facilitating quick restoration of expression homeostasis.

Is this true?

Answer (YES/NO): YES